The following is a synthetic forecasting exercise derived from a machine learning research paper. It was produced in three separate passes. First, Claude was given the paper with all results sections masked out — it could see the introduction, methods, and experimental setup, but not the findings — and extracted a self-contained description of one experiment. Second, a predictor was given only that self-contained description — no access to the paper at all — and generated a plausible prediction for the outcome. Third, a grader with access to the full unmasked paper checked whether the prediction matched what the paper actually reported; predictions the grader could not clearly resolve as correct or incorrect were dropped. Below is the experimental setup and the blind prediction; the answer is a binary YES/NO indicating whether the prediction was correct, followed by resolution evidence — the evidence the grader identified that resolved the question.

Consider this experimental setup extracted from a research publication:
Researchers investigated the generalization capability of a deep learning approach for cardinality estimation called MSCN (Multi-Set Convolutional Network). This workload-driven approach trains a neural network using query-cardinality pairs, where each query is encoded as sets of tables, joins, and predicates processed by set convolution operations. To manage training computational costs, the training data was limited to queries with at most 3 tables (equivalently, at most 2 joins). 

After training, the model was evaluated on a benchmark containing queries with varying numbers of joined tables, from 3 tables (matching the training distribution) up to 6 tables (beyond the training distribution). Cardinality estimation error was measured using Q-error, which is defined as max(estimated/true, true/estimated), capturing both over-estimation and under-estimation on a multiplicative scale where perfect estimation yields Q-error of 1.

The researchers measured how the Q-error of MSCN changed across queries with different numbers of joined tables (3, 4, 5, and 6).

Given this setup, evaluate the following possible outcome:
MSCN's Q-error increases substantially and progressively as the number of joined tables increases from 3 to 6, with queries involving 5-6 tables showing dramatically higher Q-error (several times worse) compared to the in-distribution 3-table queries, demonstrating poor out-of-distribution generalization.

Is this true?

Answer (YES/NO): YES